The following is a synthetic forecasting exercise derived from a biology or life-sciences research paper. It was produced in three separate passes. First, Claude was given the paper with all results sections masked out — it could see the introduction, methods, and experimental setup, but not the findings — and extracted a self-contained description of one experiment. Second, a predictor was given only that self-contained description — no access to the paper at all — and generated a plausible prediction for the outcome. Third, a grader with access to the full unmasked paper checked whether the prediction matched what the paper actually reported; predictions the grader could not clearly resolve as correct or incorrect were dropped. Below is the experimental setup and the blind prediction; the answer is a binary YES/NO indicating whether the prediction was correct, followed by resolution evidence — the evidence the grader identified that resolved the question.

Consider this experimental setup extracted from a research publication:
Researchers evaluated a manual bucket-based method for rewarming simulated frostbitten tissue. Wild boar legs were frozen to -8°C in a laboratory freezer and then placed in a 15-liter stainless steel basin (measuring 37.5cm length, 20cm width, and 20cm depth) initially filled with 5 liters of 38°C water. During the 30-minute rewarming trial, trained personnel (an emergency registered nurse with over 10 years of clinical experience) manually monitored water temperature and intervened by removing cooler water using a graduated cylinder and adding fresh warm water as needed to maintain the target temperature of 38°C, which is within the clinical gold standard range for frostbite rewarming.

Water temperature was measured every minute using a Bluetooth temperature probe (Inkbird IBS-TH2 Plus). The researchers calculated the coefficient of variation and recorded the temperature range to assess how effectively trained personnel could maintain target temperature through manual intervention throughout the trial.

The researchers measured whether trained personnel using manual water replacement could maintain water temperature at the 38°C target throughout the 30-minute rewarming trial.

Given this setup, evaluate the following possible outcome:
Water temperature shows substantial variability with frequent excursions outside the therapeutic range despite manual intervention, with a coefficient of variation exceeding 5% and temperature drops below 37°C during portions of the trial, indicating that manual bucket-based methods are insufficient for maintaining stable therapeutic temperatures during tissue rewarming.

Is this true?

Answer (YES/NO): YES